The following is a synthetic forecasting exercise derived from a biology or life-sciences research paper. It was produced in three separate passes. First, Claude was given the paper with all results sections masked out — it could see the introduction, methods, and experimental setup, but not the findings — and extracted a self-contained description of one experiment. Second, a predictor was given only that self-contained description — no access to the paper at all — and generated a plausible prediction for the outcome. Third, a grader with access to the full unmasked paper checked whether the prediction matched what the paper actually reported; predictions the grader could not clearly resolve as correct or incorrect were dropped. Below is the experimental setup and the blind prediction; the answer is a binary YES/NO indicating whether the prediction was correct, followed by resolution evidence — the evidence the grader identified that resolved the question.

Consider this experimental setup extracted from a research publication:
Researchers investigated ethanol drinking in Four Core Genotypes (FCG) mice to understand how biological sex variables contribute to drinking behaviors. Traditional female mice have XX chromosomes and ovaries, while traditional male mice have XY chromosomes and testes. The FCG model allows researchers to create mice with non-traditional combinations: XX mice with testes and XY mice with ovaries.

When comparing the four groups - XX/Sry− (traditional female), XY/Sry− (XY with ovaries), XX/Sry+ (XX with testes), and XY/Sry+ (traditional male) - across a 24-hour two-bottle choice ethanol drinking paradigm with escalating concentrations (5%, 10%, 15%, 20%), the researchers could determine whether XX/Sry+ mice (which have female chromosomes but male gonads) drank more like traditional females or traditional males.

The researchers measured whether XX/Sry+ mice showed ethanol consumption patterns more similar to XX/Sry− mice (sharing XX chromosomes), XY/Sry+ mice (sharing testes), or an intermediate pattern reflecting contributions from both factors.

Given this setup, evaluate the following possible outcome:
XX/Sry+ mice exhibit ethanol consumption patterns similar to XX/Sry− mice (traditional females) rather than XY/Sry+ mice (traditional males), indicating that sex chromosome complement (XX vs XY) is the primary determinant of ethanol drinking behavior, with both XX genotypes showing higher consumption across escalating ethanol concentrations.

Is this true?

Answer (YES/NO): NO